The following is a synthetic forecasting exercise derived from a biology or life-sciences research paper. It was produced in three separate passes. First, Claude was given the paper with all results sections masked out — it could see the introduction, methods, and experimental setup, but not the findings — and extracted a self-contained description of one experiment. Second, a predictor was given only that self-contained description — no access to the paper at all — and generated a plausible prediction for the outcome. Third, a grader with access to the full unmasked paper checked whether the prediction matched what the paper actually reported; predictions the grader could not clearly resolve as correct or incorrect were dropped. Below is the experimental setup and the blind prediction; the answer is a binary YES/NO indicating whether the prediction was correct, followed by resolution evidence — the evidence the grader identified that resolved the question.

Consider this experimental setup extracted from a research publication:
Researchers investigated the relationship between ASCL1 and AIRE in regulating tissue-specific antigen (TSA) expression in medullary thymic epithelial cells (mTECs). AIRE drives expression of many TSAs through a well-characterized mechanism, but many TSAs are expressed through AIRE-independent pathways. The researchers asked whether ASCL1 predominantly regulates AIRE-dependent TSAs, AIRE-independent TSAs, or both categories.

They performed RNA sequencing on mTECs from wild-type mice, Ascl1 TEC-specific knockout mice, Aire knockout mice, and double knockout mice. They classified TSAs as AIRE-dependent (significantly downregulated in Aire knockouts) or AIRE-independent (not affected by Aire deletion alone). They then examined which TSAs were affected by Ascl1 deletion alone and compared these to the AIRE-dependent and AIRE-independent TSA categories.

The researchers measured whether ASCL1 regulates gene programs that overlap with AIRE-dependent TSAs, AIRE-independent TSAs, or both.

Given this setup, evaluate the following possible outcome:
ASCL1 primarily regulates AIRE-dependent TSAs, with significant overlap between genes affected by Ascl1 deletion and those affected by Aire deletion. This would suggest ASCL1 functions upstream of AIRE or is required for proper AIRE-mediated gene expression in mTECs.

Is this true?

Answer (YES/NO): NO